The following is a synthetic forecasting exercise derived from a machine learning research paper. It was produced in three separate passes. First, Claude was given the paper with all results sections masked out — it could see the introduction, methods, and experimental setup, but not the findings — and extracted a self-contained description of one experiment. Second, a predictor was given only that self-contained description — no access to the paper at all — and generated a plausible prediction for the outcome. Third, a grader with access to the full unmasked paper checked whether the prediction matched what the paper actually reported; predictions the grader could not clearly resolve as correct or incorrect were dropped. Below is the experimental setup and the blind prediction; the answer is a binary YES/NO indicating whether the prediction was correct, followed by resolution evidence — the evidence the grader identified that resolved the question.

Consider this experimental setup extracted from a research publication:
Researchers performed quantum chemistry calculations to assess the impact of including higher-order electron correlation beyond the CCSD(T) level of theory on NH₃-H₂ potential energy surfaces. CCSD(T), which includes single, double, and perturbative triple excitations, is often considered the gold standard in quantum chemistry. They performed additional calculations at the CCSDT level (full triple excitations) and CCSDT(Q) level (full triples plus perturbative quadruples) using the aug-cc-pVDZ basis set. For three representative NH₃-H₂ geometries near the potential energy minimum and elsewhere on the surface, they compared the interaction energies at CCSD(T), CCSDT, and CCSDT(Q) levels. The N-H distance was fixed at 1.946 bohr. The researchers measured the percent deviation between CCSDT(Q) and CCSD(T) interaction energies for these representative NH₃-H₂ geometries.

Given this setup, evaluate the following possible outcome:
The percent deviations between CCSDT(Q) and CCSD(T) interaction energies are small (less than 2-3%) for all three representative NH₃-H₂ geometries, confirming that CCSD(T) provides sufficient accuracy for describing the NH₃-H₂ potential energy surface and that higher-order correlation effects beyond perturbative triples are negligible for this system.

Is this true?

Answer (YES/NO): NO